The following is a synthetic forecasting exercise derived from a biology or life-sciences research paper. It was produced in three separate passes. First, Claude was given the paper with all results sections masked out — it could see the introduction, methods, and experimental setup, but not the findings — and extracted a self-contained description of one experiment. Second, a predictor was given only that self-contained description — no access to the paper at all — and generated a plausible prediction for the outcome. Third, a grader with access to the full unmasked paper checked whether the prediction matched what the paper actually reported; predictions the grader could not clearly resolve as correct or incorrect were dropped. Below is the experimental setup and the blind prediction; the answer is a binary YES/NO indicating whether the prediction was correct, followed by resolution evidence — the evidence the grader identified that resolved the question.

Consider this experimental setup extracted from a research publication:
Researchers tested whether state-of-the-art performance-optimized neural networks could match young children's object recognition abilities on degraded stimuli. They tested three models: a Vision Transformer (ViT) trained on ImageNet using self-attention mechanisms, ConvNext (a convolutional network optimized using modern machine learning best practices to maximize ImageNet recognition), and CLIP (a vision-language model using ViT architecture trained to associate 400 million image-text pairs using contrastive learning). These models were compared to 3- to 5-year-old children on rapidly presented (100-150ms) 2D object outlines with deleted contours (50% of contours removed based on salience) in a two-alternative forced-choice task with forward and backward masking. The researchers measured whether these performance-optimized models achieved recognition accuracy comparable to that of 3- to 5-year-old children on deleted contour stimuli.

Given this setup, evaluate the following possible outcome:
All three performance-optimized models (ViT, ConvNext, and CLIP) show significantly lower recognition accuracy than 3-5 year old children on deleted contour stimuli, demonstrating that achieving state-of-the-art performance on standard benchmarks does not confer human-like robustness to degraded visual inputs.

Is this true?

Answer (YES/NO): NO